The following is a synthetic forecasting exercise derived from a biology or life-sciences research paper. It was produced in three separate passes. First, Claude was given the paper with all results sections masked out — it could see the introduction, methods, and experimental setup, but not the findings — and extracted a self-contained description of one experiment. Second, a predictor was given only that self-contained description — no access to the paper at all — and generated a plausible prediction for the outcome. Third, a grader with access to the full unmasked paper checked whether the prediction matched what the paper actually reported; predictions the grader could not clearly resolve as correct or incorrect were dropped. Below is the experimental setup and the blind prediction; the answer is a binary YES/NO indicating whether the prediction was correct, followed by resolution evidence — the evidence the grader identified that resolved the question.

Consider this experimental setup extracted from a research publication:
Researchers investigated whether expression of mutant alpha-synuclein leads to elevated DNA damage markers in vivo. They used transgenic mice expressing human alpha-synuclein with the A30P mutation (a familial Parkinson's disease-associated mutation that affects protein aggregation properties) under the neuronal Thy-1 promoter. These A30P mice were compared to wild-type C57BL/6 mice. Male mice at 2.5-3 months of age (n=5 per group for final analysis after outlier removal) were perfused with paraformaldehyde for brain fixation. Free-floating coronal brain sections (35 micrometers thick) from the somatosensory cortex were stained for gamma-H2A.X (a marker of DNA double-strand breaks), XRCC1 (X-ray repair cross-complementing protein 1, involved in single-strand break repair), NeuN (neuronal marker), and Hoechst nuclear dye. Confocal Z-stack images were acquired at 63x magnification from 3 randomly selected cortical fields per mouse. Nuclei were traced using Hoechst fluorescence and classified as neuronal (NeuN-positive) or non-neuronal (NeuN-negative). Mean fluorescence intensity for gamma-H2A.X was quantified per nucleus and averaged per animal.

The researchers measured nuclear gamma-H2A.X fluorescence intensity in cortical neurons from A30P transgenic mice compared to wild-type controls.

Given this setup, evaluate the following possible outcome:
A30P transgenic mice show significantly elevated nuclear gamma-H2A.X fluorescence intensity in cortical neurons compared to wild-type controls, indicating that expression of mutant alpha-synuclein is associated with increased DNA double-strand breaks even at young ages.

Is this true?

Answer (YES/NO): YES